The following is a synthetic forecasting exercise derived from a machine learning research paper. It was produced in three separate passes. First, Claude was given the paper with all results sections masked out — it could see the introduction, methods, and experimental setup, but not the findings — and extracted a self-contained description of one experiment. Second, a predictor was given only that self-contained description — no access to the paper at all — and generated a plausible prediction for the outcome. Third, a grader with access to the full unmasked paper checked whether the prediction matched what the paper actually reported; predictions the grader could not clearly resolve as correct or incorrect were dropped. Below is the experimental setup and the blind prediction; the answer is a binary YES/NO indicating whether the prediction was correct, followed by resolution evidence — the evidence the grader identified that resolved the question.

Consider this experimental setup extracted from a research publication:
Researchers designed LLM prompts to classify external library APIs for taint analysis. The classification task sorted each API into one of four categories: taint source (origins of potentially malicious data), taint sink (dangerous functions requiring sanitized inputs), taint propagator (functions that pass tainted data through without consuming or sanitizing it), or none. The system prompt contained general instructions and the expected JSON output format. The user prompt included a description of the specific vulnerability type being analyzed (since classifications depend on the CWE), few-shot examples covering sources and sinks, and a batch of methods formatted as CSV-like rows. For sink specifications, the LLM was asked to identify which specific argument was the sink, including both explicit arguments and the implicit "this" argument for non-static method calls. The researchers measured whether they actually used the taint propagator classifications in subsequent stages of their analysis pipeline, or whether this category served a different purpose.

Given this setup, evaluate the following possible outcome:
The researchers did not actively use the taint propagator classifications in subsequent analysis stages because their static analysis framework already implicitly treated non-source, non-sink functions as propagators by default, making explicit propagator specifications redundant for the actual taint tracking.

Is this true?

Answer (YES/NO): NO